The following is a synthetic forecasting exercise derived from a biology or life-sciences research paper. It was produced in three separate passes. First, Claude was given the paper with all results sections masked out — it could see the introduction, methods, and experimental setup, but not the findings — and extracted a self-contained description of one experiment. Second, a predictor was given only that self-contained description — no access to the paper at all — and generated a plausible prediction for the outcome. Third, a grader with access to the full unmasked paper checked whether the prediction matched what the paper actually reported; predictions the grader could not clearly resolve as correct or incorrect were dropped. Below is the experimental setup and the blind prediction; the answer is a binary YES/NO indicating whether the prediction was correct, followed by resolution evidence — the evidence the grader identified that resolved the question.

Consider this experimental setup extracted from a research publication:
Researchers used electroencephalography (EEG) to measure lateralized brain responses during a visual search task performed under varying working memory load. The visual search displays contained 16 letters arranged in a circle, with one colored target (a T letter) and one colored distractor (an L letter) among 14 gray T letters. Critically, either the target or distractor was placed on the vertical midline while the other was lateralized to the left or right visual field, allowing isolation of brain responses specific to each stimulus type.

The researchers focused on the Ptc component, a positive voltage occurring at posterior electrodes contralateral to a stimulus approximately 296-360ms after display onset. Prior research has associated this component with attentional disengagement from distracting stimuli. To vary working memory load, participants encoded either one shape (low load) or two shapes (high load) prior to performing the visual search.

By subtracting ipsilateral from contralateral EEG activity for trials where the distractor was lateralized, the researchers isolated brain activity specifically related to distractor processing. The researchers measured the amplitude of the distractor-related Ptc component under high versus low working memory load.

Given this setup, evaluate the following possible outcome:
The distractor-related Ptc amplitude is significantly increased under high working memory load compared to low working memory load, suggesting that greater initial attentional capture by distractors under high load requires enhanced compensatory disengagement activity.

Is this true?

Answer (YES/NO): NO